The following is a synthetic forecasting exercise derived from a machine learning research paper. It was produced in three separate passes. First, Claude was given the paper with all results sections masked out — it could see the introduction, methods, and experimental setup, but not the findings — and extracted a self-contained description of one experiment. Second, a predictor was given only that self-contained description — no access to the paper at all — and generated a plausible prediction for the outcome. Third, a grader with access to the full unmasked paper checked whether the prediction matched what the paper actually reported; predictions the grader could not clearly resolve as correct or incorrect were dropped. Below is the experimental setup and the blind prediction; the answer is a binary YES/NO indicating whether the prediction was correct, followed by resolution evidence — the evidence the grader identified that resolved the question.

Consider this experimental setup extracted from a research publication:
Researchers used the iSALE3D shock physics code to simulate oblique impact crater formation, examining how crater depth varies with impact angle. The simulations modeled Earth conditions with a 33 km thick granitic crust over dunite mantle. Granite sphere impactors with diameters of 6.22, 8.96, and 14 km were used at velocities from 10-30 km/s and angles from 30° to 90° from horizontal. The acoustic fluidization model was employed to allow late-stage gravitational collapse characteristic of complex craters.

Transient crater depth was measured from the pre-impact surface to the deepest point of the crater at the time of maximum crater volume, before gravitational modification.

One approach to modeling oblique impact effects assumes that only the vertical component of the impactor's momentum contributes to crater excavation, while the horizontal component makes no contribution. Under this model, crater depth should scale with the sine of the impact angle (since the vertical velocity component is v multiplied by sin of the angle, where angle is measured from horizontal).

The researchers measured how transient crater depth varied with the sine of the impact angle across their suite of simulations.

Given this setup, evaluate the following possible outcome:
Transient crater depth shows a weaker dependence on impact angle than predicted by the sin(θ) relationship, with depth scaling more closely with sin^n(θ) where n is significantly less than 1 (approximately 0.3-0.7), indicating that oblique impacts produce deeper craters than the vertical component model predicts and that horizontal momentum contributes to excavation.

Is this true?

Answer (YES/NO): NO